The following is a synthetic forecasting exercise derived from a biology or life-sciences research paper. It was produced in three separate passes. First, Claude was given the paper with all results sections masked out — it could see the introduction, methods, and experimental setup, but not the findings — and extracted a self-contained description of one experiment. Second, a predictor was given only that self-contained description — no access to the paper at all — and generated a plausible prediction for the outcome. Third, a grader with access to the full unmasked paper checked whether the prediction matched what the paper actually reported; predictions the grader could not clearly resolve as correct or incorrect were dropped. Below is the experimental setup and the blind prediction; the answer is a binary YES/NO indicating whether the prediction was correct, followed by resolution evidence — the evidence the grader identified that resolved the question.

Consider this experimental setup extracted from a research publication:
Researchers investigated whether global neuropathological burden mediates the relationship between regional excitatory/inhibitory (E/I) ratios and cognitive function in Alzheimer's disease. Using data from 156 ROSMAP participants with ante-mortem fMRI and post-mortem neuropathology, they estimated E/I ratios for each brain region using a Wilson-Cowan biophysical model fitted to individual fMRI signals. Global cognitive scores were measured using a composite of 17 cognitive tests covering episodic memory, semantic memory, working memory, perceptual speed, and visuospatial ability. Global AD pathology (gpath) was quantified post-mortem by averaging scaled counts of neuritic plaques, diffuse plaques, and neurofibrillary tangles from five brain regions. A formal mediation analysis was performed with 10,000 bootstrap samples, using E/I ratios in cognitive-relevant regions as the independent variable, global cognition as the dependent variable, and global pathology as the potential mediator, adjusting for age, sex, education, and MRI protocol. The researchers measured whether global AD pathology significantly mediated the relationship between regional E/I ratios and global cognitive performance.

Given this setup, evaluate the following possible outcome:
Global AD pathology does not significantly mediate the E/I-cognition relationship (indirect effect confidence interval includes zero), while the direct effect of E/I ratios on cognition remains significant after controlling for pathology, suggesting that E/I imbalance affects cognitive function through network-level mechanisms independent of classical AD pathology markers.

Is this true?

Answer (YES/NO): NO